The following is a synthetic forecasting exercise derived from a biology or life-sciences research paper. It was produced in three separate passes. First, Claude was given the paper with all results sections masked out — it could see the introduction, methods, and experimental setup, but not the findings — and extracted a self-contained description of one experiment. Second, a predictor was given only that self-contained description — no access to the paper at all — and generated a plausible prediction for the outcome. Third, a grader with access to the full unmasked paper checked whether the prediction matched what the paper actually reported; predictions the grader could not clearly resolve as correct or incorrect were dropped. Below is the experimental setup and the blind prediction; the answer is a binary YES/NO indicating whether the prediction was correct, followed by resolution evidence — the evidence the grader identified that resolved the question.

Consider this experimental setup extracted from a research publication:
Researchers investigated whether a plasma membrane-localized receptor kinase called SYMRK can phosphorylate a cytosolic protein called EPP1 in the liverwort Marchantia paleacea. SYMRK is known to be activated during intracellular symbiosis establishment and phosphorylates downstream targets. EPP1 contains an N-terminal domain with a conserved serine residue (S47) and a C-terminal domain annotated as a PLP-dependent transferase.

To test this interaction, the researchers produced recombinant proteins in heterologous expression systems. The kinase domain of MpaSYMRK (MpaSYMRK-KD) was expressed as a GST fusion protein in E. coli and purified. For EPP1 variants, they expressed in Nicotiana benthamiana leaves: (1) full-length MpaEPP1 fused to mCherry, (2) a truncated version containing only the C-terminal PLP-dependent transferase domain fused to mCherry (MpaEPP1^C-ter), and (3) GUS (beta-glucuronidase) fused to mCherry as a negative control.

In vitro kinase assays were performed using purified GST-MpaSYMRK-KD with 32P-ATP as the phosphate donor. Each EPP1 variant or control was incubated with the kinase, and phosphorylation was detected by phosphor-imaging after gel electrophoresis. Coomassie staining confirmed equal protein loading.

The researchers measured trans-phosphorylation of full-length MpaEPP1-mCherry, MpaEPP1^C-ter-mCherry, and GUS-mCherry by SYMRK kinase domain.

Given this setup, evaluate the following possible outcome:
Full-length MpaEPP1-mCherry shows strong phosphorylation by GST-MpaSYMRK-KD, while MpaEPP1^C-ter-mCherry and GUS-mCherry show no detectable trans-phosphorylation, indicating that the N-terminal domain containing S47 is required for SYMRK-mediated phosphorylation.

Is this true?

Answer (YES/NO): YES